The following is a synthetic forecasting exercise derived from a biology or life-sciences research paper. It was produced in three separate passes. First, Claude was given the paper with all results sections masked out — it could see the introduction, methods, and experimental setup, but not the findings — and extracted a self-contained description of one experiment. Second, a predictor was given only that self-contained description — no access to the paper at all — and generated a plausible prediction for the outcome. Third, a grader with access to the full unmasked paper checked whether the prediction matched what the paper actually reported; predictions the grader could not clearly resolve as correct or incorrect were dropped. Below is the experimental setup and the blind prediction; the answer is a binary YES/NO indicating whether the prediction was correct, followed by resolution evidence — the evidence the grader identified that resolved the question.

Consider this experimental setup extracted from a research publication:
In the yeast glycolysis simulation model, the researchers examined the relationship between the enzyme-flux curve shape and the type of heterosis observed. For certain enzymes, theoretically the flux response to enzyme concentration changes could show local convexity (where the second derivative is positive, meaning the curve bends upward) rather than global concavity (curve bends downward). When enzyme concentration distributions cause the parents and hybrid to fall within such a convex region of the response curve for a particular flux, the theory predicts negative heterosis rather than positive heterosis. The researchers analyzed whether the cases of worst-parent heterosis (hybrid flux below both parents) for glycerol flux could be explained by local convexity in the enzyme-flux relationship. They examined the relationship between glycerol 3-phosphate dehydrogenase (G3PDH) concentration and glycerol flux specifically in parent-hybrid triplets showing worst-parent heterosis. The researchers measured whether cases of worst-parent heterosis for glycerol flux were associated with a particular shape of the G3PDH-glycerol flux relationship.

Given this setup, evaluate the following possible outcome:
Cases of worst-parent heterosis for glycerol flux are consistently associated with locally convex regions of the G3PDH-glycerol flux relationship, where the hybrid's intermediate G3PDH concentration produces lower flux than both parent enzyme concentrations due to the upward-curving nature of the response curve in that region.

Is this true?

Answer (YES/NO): NO